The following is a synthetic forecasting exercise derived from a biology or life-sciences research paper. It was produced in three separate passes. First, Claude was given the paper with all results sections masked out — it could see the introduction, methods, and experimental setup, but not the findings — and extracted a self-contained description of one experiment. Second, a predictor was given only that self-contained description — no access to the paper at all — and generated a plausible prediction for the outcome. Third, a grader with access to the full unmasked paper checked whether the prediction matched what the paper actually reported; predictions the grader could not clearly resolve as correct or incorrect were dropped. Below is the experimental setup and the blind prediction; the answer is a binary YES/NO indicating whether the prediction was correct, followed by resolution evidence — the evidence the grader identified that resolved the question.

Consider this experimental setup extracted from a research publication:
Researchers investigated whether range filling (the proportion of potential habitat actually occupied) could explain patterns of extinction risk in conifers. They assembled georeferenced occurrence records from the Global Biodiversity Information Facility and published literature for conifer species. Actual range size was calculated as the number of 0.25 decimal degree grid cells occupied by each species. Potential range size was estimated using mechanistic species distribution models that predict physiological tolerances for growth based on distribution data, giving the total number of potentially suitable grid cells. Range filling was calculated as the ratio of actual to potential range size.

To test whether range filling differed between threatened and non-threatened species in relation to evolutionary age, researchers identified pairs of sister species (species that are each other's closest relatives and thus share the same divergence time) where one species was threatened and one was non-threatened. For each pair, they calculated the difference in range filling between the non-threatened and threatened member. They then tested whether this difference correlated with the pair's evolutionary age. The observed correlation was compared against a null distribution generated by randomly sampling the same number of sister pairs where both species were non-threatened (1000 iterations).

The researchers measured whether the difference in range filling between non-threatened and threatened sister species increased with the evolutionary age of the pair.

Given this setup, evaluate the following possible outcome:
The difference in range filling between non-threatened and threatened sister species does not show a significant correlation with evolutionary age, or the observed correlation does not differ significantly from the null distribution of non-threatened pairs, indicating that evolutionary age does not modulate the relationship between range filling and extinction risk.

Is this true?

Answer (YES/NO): NO